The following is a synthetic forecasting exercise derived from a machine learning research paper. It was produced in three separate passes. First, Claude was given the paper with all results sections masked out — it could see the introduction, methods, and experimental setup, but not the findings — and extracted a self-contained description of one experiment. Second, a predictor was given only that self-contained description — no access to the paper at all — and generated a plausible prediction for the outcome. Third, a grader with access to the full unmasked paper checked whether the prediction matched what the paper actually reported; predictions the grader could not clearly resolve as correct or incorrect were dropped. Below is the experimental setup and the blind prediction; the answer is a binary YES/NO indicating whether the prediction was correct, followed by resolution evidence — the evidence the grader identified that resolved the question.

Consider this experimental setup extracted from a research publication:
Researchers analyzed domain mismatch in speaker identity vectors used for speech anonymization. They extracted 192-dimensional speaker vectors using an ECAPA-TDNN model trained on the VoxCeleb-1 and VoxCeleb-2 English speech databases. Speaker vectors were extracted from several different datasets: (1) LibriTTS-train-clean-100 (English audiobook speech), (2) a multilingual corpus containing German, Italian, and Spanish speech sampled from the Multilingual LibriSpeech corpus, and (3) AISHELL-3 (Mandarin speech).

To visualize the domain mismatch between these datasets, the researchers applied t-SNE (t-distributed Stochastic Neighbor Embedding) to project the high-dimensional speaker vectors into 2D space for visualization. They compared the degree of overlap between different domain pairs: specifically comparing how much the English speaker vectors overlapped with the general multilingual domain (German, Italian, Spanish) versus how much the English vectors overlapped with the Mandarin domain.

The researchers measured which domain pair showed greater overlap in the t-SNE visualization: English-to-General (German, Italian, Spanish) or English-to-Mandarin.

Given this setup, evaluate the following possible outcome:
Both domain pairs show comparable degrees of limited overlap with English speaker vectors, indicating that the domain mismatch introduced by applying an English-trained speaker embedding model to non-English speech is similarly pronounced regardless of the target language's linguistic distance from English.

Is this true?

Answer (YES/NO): NO